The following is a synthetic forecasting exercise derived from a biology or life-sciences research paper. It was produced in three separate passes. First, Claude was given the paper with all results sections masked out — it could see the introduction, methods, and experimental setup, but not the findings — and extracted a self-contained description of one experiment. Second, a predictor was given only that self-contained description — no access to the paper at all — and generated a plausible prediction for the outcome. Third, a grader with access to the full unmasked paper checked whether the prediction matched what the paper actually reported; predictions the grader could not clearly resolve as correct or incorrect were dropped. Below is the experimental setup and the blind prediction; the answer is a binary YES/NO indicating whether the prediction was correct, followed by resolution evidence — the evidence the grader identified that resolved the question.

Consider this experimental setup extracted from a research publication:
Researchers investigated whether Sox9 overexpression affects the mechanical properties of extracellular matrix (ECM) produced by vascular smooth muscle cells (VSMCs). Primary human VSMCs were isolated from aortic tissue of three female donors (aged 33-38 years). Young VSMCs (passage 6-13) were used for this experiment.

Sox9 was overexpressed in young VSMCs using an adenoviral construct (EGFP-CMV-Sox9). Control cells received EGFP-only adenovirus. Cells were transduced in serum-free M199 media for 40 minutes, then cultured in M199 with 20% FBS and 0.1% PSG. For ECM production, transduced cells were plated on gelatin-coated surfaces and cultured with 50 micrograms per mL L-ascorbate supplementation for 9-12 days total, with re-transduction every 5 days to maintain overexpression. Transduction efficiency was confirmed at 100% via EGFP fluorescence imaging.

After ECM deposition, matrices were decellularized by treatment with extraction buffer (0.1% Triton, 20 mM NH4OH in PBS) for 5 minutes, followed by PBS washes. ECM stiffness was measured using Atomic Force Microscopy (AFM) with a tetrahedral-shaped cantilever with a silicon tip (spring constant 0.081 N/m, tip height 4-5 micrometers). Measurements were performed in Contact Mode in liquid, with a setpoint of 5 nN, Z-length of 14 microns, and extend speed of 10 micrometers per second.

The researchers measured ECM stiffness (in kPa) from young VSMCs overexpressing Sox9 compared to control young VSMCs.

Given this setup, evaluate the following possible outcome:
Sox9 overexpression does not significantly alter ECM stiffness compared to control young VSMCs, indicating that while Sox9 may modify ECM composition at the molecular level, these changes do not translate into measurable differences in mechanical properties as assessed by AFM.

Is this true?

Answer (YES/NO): NO